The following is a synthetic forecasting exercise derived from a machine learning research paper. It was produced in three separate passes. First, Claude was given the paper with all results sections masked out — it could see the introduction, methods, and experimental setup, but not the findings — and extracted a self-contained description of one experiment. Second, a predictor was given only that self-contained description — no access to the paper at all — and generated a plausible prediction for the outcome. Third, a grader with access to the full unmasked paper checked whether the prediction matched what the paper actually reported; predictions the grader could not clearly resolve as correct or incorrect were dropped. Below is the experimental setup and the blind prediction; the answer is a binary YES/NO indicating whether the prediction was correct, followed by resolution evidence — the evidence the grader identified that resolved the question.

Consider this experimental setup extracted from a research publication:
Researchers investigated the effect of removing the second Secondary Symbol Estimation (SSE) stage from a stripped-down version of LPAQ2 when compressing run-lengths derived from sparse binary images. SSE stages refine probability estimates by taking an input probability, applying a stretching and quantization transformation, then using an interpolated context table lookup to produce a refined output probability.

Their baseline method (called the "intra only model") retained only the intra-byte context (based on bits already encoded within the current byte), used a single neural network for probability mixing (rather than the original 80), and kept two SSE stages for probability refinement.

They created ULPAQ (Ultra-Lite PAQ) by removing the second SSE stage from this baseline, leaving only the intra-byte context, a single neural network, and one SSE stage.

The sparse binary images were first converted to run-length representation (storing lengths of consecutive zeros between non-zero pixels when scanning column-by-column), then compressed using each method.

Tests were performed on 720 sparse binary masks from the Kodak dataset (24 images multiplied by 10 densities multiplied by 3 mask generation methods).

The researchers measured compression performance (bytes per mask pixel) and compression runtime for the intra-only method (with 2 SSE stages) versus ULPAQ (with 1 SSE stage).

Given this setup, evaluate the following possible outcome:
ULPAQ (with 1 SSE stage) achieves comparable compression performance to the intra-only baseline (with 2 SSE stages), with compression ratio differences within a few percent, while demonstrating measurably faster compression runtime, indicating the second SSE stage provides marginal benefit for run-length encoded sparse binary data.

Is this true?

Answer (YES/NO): NO